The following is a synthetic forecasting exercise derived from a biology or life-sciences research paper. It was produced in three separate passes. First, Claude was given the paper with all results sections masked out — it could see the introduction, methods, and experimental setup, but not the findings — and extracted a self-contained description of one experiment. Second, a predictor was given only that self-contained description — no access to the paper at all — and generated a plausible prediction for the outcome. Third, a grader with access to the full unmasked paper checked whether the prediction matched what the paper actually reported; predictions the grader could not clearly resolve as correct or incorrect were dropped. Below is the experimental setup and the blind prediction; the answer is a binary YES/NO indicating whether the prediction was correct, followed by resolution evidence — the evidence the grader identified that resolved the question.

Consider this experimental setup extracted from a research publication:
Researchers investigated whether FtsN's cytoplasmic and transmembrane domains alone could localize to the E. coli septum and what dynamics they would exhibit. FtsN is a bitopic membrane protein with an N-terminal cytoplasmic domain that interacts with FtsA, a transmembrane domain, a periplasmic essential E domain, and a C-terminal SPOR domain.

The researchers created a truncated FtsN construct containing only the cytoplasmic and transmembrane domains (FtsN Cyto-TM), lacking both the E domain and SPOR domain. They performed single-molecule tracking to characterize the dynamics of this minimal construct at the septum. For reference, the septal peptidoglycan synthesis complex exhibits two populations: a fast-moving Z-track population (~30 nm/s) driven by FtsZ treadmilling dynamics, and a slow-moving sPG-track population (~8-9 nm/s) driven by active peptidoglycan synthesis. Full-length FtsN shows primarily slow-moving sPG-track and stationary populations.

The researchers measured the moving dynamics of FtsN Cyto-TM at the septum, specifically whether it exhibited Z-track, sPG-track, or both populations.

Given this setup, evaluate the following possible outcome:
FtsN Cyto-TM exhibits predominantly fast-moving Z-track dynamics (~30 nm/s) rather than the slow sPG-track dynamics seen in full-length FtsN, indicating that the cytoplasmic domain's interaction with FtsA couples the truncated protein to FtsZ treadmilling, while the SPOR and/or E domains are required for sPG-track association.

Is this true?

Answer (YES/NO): YES